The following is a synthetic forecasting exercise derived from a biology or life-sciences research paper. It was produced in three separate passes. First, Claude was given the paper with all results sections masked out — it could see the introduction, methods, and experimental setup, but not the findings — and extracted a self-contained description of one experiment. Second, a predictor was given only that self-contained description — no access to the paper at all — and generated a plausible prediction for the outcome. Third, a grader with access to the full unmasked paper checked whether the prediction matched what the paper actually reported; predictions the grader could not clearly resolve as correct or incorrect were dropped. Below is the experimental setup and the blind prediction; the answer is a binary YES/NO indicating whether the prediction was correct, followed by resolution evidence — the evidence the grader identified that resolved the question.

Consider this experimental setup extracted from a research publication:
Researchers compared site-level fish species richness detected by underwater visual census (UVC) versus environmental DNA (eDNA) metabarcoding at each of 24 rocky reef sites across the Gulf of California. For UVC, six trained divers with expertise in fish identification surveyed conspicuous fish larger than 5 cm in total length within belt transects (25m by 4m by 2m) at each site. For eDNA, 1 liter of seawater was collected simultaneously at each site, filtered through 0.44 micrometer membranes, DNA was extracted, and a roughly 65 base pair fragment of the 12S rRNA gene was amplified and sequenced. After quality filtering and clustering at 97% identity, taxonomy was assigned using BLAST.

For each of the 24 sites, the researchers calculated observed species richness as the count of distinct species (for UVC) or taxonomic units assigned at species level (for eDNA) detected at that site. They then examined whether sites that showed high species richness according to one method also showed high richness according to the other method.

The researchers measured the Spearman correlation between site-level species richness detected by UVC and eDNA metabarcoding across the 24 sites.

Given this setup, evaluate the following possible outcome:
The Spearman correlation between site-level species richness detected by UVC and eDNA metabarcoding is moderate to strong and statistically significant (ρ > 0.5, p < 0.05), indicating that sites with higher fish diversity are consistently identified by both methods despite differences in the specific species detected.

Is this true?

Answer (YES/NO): NO